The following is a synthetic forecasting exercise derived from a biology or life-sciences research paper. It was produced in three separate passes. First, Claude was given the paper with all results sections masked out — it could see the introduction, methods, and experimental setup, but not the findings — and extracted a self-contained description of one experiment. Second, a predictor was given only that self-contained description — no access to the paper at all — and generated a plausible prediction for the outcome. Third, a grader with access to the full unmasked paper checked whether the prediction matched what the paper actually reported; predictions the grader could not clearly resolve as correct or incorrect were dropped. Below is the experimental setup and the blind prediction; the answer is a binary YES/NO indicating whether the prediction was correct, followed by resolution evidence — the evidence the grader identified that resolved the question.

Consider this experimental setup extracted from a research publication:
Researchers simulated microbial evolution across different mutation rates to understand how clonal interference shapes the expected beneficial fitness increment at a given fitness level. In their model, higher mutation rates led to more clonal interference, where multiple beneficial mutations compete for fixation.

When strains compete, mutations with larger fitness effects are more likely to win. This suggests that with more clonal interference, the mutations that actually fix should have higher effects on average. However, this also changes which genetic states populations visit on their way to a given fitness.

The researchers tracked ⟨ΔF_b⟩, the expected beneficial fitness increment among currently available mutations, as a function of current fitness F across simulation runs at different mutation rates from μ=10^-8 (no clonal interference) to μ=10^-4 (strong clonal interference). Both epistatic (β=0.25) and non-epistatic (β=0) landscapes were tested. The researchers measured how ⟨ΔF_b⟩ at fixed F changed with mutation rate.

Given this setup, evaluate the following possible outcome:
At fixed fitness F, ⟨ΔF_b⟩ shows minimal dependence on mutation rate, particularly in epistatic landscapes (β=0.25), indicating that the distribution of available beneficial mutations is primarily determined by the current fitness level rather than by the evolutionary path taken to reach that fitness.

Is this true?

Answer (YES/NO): NO